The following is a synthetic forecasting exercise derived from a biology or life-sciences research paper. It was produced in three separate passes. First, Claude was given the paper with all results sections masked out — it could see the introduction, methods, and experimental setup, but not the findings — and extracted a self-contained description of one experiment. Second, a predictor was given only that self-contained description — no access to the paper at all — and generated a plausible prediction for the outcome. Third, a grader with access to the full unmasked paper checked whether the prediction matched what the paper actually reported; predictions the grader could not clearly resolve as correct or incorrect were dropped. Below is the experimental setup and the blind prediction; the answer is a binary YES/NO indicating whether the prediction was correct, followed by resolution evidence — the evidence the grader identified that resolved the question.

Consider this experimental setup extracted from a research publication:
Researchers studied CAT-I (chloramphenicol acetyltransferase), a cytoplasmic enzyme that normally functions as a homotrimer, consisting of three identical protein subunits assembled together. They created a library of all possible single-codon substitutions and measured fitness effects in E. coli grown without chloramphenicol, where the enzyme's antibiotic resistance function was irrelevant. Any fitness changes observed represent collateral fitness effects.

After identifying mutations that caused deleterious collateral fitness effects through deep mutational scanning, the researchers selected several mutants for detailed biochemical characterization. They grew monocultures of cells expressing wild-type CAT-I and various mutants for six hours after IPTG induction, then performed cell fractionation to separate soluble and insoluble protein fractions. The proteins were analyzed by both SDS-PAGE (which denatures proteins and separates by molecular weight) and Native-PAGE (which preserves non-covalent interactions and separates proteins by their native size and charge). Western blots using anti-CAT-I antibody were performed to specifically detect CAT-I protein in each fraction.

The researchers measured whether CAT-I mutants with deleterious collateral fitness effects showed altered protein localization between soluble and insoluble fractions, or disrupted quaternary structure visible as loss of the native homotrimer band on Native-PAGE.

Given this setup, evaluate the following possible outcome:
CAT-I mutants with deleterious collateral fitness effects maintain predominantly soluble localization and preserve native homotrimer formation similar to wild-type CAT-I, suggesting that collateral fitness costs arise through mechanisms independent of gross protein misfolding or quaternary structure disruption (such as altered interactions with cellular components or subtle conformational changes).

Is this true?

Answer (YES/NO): NO